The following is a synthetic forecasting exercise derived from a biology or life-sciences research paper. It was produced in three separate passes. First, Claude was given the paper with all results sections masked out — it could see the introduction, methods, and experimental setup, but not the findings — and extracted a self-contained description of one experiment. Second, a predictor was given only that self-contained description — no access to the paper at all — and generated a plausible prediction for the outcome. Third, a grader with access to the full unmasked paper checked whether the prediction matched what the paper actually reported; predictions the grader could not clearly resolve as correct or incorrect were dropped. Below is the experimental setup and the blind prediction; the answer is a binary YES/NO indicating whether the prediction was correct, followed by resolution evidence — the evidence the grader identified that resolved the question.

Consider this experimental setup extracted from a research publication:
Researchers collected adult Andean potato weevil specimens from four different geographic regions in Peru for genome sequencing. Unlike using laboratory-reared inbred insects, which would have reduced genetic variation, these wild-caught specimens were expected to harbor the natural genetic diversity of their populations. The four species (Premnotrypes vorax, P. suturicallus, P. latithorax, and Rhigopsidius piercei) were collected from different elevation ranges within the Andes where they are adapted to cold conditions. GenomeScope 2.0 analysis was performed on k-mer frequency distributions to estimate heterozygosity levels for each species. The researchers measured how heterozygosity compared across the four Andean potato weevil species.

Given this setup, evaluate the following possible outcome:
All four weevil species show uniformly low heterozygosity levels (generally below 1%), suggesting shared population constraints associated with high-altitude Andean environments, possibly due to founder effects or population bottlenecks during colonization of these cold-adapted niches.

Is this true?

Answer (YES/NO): NO